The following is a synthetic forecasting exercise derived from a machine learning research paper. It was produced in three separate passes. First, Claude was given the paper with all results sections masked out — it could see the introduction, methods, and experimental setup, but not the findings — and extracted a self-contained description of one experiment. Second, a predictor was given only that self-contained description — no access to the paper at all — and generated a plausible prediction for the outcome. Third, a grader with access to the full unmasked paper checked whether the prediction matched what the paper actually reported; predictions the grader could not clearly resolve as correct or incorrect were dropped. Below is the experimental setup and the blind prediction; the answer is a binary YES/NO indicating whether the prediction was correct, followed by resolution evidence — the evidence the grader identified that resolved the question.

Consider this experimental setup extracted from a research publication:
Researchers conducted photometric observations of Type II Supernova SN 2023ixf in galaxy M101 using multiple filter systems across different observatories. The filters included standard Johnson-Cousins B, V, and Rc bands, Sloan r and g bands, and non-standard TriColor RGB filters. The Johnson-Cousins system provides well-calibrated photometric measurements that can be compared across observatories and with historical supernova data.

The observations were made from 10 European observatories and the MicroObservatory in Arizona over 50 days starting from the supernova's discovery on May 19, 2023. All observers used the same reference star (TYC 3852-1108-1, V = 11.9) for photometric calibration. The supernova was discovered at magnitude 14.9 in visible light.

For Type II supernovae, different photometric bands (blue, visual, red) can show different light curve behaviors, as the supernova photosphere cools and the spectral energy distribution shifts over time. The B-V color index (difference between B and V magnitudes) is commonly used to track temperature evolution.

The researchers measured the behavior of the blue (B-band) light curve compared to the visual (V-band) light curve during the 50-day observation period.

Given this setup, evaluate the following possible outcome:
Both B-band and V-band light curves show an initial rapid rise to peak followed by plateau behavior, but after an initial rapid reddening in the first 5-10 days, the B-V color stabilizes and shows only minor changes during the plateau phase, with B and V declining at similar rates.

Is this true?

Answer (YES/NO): NO